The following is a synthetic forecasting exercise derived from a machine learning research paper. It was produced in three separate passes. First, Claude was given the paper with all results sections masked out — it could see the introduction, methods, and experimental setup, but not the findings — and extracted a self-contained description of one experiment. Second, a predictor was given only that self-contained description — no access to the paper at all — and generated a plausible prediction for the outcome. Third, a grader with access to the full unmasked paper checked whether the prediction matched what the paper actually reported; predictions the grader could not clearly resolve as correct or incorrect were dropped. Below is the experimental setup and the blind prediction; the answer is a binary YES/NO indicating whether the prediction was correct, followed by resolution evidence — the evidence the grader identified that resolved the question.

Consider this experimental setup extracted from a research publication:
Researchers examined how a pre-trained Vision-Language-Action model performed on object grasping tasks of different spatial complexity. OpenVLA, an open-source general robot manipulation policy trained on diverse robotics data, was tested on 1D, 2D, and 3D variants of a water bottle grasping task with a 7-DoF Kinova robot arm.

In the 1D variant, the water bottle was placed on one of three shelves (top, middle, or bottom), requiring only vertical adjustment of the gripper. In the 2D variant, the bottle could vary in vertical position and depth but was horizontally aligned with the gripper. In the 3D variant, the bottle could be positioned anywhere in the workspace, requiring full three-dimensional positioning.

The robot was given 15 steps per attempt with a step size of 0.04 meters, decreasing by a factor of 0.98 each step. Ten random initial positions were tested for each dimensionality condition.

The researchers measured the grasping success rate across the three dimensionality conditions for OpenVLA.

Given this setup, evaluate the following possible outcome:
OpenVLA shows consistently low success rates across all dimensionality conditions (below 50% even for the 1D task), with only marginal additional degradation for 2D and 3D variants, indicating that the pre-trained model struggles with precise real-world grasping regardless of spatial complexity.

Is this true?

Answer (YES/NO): NO